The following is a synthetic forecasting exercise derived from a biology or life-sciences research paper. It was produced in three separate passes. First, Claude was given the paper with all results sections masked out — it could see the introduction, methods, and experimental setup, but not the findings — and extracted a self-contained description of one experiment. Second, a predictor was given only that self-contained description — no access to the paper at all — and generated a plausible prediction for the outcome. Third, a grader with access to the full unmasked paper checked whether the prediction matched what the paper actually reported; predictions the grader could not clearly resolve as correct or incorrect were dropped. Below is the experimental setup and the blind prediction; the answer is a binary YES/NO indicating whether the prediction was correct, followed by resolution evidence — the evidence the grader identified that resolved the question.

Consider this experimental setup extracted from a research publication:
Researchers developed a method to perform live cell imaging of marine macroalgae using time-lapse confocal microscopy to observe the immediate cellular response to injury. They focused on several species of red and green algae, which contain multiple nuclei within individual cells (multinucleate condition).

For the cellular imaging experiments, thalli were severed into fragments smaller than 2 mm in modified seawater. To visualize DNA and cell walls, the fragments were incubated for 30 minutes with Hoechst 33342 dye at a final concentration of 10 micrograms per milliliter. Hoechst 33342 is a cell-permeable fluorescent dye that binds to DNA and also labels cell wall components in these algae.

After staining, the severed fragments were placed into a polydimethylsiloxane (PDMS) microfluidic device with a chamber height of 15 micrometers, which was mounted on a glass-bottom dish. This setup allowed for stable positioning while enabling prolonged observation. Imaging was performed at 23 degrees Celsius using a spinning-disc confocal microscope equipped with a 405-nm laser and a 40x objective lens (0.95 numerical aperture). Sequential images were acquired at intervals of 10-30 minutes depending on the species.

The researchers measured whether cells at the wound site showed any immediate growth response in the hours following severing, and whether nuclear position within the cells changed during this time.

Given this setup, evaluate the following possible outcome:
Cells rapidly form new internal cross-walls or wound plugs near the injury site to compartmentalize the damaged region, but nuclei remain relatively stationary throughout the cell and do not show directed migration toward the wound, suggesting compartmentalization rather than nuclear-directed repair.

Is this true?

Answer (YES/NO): NO